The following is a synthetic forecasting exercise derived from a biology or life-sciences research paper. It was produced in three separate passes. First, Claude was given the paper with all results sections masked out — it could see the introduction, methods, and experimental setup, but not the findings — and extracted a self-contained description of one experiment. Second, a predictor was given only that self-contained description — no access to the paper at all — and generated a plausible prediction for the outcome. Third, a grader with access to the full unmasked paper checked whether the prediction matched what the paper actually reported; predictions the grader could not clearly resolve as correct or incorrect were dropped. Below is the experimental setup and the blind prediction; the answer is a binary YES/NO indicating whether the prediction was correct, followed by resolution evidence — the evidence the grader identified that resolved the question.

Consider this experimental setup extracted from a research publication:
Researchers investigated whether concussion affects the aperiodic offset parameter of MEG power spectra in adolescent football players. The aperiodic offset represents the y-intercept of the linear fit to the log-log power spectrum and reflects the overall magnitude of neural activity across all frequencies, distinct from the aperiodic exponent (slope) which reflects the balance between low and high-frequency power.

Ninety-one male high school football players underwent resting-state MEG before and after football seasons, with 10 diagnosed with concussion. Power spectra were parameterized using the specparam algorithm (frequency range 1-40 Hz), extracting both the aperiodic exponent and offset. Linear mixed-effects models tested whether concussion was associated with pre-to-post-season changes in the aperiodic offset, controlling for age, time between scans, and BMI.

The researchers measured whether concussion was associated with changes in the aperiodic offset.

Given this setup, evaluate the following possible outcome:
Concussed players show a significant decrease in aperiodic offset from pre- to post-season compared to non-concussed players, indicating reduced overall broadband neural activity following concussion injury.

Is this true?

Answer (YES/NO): NO